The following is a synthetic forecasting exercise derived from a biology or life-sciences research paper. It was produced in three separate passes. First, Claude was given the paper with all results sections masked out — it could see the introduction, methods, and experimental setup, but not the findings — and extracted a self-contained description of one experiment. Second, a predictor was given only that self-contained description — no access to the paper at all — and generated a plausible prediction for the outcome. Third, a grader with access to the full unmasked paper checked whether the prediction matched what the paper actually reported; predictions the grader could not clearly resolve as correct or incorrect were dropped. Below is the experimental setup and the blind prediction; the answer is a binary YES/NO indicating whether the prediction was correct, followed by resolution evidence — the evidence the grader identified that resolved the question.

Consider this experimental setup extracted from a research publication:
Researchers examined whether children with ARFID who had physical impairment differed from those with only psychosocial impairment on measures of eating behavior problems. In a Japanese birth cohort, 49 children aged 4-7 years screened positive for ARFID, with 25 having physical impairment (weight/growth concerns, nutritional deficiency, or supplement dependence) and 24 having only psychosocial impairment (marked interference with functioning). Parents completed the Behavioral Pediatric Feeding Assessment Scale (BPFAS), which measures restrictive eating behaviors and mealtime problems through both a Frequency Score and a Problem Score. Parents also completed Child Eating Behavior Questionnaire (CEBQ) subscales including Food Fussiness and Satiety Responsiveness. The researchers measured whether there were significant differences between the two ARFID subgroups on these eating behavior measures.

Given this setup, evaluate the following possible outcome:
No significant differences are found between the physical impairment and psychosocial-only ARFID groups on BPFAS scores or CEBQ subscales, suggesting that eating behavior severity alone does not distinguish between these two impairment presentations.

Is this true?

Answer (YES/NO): YES